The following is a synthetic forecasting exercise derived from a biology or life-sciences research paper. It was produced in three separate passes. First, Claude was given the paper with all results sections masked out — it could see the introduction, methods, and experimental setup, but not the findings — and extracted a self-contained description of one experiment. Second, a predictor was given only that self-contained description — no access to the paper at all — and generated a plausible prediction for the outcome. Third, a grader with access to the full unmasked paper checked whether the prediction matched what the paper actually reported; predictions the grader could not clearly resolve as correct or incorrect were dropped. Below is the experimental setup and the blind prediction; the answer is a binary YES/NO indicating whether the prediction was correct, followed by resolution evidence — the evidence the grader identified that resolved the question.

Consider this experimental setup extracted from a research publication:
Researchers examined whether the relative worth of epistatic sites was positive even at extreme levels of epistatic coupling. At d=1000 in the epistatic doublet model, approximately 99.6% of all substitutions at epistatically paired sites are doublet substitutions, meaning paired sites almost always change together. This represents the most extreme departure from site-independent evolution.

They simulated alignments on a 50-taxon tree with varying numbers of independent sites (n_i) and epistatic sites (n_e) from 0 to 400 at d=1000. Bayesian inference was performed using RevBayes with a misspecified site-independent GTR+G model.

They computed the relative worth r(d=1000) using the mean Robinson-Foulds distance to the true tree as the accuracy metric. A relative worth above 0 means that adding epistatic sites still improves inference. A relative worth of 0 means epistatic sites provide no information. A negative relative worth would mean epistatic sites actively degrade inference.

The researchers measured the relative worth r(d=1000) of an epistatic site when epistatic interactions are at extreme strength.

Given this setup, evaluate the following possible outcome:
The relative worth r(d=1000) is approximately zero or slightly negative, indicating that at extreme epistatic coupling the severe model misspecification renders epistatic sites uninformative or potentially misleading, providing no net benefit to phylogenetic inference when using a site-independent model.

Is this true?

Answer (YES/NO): NO